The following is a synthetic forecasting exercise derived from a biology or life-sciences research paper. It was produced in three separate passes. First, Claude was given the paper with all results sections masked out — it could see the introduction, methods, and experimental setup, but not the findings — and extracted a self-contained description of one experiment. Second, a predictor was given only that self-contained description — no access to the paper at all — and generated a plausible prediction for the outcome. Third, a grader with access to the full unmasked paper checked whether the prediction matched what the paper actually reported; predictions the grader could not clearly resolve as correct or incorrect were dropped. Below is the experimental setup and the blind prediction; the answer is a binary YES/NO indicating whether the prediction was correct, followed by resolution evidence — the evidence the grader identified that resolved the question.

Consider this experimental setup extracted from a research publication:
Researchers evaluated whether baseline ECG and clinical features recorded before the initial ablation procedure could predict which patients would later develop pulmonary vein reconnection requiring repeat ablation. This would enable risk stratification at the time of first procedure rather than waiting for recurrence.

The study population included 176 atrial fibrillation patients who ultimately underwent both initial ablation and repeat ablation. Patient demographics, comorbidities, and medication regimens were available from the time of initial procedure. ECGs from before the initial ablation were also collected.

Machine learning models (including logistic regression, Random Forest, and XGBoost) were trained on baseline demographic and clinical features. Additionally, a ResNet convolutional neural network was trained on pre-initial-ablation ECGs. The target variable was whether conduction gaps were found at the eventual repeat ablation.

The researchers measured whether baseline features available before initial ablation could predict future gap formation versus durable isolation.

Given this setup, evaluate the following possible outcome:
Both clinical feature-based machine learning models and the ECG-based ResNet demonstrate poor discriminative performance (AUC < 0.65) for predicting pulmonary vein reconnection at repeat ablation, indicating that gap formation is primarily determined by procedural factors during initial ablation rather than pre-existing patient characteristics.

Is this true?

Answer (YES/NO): NO